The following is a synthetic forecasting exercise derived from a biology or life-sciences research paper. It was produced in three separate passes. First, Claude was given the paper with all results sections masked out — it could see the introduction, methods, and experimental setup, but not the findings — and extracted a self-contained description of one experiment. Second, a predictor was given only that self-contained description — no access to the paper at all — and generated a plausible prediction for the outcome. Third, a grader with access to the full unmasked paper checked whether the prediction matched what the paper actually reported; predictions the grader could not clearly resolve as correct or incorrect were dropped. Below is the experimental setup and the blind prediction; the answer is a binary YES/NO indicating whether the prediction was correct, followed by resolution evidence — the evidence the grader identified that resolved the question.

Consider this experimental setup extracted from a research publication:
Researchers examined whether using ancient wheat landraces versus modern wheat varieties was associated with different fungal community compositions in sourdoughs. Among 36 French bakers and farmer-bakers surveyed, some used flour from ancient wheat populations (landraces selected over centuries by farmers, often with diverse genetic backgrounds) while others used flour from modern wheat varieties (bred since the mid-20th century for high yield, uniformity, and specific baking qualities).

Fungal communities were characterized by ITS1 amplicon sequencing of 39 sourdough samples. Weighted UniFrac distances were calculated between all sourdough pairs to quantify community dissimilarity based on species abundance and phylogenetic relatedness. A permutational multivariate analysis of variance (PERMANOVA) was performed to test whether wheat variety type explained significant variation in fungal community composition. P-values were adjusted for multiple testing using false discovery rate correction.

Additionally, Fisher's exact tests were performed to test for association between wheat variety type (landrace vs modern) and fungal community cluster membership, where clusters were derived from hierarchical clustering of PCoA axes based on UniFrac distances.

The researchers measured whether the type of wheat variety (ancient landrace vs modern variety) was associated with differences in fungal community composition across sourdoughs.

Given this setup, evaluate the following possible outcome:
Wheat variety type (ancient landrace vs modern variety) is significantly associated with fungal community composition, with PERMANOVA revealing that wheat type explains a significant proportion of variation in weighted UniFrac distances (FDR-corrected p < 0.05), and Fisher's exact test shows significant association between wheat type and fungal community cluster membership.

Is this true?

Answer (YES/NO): NO